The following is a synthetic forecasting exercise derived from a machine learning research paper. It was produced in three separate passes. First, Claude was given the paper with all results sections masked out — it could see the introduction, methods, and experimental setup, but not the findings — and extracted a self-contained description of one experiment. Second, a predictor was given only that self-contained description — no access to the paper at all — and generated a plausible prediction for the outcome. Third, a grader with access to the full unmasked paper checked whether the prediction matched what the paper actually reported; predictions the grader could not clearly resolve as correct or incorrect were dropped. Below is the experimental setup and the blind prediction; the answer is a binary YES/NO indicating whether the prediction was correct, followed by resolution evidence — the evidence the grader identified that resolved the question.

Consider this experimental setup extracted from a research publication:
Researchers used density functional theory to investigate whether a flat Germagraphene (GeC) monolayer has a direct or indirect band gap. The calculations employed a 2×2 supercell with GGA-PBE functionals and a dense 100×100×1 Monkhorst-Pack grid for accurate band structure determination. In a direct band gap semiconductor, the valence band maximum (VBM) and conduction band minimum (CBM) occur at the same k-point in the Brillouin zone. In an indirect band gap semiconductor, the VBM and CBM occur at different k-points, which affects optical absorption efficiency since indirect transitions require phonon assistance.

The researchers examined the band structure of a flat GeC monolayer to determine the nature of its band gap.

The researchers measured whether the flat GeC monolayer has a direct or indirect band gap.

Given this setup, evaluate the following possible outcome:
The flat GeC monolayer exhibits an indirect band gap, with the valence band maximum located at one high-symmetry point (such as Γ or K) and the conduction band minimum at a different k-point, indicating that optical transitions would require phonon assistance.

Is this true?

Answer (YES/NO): NO